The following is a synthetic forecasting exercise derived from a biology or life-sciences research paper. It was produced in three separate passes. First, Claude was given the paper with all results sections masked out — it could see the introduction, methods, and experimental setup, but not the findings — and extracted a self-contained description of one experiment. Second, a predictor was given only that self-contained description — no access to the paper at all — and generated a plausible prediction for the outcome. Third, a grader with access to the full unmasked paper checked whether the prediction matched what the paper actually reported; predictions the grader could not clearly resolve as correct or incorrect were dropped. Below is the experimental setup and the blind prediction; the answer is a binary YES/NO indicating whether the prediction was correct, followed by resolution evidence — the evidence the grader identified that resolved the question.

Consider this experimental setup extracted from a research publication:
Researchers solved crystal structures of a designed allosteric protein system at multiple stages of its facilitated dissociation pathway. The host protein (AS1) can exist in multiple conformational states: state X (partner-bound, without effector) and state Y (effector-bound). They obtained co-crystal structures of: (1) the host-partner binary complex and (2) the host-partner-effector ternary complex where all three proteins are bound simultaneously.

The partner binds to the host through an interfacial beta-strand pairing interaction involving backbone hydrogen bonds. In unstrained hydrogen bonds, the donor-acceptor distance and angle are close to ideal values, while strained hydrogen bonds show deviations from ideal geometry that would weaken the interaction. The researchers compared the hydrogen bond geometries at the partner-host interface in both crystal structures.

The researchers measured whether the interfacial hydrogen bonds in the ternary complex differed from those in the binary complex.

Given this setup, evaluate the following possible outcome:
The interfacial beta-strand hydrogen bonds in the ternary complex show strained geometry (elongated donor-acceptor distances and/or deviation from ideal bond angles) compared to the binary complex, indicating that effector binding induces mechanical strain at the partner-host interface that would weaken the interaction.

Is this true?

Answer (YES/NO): YES